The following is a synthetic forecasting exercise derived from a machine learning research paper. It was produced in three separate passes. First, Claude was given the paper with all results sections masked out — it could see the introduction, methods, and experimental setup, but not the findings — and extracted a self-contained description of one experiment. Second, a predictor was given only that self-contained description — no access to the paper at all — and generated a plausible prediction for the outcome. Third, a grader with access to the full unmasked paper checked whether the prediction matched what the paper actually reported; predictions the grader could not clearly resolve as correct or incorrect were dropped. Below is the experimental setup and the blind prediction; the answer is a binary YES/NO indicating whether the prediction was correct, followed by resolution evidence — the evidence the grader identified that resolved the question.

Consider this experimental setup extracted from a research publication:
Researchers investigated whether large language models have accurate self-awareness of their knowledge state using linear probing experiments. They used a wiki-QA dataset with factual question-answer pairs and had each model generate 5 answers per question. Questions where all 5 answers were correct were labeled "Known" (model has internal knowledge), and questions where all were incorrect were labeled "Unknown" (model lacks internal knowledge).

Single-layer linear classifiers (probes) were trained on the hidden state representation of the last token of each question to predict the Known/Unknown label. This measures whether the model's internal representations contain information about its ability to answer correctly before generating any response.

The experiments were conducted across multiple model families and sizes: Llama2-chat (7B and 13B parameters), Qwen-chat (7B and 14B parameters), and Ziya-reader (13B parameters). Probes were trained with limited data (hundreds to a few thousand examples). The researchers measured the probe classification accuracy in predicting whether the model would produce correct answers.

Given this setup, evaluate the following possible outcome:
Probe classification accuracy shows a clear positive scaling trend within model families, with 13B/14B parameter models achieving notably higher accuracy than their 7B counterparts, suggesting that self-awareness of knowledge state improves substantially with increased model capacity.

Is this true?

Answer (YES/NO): NO